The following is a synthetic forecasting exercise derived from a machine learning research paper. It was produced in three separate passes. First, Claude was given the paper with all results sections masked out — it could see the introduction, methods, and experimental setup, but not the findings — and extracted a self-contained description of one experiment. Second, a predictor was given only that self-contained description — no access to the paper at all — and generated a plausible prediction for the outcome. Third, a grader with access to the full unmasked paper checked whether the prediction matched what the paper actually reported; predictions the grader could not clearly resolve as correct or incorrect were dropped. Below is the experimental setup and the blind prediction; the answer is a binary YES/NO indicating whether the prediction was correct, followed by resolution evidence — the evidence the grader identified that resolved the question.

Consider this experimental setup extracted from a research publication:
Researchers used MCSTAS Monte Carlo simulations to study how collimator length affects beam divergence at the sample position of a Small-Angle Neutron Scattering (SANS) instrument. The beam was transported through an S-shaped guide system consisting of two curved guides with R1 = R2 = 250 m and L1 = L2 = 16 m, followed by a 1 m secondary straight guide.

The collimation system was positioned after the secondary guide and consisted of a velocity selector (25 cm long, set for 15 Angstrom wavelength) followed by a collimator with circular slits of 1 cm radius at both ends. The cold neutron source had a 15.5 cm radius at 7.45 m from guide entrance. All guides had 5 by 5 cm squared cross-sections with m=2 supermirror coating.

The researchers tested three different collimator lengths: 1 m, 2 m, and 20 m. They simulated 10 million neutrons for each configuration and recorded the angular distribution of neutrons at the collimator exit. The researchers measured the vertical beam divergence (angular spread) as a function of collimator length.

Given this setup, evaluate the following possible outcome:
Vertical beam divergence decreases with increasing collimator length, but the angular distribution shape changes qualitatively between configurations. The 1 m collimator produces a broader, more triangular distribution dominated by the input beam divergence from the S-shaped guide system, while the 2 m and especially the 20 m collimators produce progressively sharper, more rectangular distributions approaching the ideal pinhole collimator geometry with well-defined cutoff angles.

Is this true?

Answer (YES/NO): NO